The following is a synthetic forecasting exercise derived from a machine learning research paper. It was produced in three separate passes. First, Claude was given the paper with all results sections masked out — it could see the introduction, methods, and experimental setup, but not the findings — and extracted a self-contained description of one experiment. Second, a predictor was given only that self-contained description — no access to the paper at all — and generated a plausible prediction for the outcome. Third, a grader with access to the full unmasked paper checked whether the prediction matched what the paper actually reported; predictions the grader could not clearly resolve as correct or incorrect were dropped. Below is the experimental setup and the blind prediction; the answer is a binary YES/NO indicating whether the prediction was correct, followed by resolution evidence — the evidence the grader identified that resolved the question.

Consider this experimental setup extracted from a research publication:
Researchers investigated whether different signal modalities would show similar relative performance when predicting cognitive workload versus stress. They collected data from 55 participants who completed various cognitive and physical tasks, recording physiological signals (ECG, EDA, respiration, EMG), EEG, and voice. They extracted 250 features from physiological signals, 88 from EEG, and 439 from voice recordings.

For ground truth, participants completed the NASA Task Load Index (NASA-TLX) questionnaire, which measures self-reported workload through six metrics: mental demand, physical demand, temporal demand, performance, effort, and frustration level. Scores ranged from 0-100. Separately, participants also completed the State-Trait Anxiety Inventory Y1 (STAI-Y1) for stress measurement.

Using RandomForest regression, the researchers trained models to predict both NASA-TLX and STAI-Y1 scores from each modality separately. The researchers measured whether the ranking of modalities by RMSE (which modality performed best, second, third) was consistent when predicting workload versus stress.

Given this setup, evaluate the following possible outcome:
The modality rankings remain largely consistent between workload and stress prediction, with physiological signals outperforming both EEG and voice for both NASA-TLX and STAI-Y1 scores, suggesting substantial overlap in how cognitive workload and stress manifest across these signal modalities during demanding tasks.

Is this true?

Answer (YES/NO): YES